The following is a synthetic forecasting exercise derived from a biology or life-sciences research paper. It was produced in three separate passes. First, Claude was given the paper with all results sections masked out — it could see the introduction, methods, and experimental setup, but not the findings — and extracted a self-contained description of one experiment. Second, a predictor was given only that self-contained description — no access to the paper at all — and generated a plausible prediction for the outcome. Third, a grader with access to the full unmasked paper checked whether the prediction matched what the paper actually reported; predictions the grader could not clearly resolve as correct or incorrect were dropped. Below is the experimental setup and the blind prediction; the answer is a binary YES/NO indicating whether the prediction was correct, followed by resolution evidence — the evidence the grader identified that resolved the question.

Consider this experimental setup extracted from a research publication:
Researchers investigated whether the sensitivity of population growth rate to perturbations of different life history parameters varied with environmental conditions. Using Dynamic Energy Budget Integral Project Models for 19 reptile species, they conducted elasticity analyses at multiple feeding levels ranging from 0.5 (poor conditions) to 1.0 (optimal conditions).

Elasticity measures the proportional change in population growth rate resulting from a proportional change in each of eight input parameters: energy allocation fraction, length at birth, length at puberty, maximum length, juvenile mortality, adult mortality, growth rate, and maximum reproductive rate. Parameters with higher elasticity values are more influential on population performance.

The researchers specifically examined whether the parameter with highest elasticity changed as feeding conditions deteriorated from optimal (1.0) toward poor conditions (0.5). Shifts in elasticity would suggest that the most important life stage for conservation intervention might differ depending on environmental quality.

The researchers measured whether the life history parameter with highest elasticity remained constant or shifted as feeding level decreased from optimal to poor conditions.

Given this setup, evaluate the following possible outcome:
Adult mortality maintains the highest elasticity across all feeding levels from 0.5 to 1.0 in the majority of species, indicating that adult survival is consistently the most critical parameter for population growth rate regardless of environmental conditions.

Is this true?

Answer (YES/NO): NO